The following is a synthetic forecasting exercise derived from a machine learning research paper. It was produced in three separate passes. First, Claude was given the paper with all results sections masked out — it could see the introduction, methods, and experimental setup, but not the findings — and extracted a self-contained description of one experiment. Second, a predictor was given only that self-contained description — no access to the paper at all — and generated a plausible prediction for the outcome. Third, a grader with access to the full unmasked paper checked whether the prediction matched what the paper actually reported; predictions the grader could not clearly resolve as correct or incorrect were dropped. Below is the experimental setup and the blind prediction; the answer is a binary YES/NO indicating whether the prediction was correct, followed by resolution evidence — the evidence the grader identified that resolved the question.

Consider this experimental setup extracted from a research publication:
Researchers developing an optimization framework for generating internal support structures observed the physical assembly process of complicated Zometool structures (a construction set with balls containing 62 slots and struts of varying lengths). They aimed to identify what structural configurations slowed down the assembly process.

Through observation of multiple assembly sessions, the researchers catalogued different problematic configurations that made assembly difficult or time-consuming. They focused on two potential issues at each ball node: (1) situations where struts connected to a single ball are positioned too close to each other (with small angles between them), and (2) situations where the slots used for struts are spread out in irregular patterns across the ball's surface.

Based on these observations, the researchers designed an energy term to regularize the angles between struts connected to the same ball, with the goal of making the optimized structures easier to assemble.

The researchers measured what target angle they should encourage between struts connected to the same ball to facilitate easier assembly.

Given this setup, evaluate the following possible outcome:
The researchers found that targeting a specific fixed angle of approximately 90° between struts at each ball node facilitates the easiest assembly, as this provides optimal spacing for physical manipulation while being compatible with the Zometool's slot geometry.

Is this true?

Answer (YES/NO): YES